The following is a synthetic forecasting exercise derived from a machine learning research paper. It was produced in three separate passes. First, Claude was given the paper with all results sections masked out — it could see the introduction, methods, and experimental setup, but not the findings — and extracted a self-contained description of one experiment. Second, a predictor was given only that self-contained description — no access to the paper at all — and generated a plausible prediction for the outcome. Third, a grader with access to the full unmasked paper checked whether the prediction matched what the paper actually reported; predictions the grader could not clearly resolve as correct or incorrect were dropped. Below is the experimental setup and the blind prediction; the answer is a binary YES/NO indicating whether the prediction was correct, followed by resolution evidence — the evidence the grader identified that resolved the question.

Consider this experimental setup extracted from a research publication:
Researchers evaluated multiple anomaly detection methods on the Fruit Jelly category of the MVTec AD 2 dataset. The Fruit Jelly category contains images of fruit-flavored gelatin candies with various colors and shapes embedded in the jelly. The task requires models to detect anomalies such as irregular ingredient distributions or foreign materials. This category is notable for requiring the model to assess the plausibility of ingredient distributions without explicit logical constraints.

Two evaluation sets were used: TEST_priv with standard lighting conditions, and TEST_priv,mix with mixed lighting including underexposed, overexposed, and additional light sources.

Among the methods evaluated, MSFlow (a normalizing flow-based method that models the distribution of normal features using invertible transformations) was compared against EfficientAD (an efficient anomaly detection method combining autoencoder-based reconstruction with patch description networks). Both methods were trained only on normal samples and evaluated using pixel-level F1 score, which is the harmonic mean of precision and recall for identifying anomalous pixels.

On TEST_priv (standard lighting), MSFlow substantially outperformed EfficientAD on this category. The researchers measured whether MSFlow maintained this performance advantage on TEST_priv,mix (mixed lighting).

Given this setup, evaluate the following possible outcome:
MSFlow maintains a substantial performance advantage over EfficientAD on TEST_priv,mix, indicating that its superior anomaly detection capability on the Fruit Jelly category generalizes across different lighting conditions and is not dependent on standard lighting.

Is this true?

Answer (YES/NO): NO